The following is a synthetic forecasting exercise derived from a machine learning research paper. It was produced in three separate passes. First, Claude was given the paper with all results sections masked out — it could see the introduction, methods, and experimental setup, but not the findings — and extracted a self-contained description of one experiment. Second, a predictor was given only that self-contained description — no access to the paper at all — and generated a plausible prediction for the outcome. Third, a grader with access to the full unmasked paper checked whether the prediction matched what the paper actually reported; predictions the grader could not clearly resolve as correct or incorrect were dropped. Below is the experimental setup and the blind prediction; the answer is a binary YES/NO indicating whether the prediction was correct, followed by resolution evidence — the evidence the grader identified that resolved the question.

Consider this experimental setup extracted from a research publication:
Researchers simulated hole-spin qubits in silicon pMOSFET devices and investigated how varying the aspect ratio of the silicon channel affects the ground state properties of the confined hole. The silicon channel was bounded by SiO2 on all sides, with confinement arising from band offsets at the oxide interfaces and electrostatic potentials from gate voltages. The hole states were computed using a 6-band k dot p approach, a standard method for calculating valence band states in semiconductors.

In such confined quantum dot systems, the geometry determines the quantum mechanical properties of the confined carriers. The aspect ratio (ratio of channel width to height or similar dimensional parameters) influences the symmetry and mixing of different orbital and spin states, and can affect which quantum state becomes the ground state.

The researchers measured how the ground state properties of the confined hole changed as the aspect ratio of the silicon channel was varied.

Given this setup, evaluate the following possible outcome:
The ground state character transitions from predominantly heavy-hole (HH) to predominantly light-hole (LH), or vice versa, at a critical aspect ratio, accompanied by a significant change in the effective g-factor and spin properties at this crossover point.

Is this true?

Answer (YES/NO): NO